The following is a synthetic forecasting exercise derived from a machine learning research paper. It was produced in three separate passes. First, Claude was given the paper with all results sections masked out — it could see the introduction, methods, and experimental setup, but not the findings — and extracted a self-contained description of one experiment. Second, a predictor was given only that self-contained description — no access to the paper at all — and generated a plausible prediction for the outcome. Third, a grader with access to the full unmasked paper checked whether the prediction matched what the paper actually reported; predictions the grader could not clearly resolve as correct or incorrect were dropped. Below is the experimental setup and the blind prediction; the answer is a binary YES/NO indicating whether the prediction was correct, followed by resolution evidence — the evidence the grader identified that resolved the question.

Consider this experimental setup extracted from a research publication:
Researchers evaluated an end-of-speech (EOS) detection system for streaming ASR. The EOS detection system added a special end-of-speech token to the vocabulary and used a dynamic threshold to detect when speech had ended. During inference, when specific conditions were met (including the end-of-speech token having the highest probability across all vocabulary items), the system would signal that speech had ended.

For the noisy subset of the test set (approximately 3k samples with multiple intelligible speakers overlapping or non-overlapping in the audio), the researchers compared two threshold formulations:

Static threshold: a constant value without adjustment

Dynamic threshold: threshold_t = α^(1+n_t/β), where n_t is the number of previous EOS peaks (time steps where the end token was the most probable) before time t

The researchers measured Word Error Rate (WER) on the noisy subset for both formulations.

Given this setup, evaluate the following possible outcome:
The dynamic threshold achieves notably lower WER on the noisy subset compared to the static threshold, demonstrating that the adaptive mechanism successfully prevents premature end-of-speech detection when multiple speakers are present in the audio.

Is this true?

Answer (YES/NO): NO